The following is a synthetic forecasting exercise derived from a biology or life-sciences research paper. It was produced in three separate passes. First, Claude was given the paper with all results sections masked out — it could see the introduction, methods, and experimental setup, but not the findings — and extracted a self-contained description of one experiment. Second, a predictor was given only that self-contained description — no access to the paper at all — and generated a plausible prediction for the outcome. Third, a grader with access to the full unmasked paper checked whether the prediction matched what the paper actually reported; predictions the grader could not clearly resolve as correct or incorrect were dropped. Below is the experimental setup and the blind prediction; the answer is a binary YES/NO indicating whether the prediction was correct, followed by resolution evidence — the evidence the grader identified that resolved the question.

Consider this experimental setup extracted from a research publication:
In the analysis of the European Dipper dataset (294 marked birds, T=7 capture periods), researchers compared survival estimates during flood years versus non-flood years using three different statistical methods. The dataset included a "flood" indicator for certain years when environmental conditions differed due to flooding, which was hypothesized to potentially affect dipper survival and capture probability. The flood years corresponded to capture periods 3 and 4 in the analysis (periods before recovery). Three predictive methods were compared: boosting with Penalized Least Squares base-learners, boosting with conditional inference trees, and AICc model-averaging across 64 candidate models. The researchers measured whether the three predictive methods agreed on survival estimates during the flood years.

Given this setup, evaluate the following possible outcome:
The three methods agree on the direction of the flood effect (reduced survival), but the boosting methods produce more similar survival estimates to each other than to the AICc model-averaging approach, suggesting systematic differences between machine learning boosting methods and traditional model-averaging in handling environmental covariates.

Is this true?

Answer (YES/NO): NO